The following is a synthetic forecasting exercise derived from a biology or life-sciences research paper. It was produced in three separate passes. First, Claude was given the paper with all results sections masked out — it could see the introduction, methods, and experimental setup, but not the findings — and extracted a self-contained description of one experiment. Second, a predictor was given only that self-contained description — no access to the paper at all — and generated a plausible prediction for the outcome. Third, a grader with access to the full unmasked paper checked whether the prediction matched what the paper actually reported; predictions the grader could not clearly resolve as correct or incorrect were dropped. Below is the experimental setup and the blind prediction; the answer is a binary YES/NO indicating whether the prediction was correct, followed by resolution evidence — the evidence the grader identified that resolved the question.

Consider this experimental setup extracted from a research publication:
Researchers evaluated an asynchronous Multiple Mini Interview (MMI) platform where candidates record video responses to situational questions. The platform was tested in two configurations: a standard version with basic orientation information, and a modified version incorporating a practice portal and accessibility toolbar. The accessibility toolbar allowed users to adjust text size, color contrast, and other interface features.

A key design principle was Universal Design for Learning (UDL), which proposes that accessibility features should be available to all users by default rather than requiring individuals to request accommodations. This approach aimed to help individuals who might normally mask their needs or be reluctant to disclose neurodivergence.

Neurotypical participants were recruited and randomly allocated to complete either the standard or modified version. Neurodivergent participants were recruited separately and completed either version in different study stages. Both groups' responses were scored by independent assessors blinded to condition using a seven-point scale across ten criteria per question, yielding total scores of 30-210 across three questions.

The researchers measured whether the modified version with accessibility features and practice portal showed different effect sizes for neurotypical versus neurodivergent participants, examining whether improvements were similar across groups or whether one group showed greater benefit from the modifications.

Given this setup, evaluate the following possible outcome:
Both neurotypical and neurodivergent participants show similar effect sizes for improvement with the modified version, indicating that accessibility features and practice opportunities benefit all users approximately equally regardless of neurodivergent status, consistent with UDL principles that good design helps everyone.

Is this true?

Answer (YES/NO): NO